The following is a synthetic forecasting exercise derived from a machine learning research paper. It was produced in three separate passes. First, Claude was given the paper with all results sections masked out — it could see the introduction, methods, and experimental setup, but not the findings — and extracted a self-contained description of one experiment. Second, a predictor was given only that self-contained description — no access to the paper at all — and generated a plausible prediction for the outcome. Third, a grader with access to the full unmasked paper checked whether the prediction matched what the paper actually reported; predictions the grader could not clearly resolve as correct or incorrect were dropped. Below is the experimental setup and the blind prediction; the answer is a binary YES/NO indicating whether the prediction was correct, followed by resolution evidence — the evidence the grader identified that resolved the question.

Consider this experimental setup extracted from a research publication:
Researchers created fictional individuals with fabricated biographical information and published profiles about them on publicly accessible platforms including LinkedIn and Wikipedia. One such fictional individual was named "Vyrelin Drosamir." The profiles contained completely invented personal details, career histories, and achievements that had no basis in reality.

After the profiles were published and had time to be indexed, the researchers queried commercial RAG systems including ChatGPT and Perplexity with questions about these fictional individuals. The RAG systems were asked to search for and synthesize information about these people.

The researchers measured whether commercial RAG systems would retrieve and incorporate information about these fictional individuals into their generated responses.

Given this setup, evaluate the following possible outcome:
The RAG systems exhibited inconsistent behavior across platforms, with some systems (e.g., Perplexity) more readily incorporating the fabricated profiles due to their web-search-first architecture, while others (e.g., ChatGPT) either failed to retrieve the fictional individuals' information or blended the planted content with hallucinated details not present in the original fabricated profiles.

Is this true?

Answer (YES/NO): NO